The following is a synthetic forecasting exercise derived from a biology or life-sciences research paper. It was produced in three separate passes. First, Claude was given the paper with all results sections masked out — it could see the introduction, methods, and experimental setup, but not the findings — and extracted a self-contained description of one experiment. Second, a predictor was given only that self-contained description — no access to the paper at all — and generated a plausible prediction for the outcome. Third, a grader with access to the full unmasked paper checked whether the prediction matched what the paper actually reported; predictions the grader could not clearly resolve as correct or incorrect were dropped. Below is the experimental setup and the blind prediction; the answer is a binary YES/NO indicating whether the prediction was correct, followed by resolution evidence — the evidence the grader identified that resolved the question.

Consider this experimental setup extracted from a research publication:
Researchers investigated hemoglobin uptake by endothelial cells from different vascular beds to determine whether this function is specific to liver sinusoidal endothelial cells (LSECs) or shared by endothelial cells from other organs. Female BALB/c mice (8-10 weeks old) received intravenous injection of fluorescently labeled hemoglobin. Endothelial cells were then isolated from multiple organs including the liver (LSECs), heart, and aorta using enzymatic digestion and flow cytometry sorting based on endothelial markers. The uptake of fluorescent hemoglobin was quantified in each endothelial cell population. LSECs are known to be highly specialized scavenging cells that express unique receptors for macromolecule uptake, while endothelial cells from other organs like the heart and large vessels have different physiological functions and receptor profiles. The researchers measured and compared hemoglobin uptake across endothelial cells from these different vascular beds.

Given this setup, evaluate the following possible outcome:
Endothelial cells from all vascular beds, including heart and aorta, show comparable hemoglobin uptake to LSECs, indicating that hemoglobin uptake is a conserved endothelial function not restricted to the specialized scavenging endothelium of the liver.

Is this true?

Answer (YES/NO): NO